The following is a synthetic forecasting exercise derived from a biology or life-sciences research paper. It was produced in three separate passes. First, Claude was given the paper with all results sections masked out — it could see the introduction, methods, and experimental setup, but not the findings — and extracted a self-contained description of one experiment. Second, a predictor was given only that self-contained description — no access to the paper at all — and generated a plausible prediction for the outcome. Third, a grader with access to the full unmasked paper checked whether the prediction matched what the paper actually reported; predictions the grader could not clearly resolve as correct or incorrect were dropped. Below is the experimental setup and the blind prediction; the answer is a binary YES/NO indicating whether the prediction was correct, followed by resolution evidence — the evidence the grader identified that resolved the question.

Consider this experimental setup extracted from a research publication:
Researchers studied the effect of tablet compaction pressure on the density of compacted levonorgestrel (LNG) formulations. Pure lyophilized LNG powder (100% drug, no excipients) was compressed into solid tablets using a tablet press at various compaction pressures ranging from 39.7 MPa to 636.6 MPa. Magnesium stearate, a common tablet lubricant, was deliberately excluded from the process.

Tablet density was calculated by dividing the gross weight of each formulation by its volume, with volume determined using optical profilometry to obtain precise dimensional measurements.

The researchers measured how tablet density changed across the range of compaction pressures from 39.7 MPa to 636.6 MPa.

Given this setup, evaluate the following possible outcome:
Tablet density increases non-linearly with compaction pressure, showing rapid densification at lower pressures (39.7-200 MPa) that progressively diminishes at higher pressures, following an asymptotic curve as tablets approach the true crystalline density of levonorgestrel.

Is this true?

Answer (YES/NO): NO